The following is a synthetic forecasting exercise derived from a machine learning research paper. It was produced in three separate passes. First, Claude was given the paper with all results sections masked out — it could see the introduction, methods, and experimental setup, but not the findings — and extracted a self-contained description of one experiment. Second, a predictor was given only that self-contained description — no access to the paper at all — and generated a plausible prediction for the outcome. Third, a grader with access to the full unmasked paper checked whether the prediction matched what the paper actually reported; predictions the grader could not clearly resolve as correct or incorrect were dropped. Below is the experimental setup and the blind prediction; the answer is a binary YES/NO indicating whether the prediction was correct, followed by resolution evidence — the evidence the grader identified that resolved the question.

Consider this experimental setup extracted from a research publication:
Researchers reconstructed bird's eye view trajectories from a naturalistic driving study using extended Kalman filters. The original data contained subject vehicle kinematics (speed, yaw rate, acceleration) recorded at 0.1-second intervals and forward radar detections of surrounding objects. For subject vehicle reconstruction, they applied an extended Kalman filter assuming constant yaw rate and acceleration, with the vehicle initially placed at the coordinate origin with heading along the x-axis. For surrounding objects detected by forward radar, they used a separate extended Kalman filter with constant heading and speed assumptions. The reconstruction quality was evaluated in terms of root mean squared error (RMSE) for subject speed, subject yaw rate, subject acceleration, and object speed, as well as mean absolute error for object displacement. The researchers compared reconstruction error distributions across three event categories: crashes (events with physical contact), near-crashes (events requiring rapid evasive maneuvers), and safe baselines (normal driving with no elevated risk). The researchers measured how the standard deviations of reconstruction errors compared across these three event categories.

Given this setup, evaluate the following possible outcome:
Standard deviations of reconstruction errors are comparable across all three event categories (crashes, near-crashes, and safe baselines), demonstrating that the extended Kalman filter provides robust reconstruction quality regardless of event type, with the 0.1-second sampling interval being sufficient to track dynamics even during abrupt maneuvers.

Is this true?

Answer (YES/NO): YES